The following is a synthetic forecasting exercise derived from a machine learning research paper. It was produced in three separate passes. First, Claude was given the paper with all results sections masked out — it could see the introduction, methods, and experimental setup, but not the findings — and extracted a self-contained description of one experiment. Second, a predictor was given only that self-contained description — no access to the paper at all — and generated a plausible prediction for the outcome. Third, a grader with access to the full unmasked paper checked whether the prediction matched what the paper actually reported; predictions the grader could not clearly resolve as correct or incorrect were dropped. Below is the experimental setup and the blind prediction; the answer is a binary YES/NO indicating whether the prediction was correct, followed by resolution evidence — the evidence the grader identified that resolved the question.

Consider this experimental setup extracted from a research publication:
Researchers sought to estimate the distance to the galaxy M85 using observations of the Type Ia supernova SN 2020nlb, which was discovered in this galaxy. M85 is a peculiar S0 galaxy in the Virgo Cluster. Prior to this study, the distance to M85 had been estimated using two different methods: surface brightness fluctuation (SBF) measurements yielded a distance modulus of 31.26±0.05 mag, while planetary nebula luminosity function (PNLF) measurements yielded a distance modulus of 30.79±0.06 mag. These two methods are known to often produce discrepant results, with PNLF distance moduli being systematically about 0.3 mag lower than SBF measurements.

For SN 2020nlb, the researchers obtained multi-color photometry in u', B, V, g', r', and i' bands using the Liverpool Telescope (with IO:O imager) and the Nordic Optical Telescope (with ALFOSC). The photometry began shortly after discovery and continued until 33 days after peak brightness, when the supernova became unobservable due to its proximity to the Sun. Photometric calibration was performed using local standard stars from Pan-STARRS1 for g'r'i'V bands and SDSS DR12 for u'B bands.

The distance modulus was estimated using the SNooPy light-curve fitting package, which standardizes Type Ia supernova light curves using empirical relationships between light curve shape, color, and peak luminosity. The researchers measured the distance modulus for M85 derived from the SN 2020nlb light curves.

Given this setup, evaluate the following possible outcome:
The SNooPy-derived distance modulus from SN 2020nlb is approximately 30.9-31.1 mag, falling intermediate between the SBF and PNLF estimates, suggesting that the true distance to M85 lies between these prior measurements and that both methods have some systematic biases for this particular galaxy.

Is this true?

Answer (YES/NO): YES